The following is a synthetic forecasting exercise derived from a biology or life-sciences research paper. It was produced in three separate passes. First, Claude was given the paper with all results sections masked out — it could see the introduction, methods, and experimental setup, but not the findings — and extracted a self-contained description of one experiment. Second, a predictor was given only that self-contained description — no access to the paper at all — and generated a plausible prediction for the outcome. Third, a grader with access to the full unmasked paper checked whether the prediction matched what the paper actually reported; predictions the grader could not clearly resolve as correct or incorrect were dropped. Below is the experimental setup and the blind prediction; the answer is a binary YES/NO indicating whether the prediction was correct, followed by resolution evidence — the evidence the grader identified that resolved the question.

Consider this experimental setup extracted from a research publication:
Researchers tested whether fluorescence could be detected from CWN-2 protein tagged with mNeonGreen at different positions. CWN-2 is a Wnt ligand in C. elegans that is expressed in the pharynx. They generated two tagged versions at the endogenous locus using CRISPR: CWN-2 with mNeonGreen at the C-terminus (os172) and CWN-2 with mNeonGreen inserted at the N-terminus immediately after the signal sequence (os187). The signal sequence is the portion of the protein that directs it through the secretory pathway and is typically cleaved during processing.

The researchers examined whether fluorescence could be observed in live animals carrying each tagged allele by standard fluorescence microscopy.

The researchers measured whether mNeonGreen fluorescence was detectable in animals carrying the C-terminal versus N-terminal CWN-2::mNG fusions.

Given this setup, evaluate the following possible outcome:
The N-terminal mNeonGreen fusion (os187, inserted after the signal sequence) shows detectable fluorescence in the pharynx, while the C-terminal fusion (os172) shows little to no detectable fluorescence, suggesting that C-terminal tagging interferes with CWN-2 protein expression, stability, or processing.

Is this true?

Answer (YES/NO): YES